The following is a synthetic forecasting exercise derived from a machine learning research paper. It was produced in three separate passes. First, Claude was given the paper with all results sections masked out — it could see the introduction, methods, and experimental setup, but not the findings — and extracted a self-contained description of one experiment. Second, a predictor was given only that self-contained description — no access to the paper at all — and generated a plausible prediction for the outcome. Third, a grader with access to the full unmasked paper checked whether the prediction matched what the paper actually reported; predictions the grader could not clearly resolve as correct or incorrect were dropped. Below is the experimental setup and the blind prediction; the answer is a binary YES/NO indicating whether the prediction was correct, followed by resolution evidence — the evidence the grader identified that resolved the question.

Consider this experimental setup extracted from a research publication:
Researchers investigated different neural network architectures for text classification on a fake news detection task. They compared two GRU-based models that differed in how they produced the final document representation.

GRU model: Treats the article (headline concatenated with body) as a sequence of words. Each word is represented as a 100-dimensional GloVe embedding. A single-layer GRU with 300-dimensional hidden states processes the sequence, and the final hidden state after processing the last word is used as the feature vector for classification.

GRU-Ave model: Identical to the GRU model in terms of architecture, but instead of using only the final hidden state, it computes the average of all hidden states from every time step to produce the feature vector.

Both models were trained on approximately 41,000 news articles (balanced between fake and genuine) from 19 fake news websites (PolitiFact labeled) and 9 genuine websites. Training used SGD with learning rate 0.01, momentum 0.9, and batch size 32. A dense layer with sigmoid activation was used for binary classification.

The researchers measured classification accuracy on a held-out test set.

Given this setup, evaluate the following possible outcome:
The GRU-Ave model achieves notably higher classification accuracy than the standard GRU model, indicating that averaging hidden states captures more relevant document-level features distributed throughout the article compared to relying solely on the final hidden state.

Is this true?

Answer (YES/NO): YES